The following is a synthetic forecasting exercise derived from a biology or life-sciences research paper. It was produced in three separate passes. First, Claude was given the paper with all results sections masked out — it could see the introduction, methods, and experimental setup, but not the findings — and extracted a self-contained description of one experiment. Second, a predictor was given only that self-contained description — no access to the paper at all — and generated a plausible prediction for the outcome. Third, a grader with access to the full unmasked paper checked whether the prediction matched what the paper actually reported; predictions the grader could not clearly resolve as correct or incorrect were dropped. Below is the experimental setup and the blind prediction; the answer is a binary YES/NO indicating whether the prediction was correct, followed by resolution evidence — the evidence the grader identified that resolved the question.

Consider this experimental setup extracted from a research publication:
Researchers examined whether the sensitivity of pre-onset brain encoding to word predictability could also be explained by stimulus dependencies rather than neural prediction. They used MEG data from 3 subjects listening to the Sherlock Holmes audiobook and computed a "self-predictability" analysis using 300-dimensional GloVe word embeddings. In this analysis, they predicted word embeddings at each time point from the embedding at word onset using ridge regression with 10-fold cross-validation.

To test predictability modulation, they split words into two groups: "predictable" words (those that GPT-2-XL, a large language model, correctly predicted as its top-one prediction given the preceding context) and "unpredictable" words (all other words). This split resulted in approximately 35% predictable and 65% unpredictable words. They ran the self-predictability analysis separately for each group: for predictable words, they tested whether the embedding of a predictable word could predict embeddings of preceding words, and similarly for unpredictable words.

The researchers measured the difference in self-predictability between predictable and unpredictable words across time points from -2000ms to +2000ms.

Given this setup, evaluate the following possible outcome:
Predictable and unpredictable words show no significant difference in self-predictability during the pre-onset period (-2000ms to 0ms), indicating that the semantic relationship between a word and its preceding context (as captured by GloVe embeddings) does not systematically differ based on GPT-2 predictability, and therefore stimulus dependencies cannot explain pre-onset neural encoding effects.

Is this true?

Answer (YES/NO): NO